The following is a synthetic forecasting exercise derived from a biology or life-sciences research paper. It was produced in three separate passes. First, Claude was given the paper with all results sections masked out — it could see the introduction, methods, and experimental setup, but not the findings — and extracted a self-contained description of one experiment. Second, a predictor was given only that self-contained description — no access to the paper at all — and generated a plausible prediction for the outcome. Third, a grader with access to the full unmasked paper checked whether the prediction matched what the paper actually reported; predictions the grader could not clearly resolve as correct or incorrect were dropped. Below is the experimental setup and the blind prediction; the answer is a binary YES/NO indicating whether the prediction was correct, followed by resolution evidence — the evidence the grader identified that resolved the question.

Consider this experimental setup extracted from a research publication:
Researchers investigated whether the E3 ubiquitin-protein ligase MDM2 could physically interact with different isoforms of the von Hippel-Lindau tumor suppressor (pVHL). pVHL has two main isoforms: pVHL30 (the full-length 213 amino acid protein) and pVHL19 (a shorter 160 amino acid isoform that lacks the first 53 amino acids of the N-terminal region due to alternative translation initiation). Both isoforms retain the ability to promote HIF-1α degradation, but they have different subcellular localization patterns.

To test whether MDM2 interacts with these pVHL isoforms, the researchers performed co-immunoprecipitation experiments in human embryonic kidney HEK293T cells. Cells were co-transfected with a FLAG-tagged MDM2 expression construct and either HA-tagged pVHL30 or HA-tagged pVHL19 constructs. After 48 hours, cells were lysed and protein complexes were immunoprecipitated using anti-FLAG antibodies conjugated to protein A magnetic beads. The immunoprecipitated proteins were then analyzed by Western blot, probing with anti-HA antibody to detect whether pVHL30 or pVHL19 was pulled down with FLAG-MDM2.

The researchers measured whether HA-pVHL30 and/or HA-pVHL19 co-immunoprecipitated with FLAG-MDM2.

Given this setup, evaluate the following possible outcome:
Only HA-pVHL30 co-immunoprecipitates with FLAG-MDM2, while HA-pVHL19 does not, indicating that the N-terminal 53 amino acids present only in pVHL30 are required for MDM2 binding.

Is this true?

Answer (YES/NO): NO